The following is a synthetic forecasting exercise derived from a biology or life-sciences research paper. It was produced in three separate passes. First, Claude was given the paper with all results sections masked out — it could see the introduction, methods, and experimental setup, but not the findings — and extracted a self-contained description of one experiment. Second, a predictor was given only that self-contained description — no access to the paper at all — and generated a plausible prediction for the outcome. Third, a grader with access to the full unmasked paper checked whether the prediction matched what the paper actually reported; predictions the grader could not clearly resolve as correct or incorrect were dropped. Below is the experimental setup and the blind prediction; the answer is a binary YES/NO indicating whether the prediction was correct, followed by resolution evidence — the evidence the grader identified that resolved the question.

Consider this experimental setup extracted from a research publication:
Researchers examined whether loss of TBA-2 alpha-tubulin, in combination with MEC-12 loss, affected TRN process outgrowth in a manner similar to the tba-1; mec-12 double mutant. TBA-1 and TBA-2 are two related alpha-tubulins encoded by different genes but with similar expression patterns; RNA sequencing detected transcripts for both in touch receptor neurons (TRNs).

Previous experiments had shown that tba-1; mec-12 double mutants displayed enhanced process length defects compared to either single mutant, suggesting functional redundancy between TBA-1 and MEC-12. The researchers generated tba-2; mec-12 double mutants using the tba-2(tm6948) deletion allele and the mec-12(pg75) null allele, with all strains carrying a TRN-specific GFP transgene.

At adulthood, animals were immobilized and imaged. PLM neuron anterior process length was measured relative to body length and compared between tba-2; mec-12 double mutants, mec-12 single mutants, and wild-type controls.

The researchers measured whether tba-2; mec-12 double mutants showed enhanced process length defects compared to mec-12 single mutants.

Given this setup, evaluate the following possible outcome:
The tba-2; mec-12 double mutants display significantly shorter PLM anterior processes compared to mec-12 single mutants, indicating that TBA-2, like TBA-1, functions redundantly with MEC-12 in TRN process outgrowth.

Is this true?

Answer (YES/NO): NO